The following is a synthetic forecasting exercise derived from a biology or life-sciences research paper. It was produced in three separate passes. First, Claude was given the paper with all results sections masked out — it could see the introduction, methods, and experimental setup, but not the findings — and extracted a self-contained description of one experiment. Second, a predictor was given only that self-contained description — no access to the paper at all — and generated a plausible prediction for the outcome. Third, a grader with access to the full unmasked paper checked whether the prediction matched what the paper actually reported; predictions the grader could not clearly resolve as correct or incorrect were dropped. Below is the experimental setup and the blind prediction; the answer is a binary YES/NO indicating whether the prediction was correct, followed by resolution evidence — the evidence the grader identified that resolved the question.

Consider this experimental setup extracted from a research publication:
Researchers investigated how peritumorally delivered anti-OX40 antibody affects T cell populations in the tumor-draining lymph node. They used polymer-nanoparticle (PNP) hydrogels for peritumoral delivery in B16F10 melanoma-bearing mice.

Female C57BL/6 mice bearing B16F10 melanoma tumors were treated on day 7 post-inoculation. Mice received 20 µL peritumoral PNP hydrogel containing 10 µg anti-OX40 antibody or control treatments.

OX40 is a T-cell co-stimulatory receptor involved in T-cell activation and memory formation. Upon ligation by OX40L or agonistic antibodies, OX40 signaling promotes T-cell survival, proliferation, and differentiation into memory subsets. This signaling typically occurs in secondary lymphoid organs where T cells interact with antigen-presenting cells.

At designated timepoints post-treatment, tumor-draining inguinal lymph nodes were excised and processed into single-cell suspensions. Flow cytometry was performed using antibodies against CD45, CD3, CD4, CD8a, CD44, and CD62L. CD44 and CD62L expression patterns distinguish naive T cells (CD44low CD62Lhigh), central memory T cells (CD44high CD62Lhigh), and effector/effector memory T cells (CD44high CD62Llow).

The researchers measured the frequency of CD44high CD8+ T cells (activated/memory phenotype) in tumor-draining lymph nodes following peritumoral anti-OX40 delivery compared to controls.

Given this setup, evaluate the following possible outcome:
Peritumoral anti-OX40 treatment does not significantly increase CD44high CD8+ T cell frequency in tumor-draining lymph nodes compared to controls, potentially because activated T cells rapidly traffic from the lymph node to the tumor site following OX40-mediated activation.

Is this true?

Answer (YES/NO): NO